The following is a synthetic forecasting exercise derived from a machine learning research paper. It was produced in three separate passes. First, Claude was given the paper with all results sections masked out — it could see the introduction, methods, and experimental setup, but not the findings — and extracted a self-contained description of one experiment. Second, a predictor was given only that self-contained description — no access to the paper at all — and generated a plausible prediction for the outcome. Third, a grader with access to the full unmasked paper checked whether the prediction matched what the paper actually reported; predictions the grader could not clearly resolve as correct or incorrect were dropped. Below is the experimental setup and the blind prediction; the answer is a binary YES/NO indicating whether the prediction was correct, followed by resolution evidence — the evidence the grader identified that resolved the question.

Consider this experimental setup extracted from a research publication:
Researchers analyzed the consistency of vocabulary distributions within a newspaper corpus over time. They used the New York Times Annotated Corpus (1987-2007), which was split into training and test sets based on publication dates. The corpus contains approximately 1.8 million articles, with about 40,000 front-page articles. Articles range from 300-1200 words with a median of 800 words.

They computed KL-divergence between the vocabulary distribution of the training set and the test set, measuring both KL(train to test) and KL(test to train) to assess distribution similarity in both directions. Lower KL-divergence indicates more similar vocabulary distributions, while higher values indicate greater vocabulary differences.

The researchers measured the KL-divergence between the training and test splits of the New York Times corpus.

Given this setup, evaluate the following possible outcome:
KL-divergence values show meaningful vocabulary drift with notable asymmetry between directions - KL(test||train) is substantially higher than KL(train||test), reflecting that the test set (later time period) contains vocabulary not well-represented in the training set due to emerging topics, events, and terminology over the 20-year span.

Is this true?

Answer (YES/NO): NO